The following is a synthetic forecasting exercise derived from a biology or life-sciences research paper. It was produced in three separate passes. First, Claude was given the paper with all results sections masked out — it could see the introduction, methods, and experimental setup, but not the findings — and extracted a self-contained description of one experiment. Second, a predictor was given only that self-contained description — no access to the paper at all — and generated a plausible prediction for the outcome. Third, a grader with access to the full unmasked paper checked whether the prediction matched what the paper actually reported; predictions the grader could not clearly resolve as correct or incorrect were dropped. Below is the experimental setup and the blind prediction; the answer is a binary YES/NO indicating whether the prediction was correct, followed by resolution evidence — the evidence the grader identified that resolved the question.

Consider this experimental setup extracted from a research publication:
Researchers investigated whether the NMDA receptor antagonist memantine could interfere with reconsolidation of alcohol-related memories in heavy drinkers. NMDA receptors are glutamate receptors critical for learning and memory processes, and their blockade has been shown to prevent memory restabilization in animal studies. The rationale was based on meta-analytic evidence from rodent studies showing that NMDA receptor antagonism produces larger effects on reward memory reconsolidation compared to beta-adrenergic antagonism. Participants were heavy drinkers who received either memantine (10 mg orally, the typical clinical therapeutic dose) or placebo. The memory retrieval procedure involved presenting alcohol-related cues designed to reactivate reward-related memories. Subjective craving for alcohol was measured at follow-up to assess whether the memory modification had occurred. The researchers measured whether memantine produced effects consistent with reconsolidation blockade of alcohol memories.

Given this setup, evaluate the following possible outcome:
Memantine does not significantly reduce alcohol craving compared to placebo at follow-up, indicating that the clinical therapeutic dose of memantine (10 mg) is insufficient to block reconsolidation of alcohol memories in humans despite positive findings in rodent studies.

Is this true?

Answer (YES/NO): YES